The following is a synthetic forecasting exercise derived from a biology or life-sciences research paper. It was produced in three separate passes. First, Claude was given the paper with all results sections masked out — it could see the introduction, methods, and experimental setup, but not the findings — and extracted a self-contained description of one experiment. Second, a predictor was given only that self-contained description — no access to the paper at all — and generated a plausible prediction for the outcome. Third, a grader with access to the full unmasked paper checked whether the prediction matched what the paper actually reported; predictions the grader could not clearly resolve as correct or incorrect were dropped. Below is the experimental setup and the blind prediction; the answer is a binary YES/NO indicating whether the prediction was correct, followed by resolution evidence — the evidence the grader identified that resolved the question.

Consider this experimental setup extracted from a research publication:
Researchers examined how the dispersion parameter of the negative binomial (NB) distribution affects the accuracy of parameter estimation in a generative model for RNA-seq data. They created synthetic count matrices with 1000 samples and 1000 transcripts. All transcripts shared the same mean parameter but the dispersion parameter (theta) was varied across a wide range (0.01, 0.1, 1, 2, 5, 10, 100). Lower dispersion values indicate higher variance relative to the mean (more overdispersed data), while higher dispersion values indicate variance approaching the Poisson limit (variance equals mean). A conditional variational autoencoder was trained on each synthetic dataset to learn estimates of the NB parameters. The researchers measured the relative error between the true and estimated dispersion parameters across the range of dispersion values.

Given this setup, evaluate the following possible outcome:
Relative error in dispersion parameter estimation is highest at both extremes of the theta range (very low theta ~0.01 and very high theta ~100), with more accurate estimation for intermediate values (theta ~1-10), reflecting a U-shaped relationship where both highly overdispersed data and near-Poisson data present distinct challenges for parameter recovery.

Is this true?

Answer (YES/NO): NO